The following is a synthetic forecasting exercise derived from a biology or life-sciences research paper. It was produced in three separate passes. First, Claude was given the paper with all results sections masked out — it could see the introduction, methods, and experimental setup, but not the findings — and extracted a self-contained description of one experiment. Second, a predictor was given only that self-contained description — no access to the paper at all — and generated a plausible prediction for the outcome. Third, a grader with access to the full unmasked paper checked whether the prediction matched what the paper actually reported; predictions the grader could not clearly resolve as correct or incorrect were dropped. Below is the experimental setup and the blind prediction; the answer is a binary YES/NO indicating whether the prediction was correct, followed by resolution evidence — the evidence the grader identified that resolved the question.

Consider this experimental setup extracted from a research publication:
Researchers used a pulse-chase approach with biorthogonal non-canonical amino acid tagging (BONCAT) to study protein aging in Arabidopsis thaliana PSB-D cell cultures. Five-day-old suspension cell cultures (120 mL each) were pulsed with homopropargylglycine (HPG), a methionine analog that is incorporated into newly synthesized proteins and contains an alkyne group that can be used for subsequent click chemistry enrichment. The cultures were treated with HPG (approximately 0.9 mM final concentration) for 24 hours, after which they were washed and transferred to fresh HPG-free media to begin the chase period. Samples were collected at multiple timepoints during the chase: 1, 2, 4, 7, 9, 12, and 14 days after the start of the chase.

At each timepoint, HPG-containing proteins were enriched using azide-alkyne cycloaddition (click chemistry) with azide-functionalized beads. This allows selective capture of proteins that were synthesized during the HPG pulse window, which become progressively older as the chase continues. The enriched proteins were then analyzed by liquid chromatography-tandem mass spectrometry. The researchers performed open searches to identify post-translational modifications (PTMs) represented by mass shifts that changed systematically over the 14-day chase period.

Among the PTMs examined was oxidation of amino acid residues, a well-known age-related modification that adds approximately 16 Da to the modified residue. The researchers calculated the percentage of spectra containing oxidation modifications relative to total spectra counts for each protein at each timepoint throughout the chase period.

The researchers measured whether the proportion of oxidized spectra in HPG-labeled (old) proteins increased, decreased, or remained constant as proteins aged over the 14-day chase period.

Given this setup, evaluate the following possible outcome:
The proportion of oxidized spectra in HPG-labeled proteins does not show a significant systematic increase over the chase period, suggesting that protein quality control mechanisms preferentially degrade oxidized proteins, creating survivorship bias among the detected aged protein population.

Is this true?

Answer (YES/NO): NO